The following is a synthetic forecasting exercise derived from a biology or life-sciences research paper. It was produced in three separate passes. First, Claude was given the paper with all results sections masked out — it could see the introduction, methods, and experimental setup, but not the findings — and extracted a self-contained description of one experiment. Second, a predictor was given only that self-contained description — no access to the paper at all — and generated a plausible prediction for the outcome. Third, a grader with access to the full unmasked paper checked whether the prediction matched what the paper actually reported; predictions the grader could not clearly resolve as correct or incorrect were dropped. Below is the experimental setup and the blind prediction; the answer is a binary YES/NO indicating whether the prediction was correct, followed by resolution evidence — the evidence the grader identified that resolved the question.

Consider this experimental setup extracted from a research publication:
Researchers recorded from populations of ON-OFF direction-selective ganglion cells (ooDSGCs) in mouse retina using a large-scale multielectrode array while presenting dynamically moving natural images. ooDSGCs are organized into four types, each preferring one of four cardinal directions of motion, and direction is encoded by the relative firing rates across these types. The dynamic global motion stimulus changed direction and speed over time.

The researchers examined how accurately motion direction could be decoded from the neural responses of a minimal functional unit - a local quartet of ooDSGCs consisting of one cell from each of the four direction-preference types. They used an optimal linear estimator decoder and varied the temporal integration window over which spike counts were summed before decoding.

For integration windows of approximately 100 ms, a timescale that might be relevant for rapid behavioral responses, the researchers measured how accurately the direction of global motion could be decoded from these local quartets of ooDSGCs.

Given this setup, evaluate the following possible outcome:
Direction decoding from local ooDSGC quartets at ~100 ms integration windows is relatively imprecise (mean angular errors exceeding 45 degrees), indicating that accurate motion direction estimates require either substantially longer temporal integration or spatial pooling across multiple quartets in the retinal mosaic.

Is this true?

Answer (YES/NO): YES